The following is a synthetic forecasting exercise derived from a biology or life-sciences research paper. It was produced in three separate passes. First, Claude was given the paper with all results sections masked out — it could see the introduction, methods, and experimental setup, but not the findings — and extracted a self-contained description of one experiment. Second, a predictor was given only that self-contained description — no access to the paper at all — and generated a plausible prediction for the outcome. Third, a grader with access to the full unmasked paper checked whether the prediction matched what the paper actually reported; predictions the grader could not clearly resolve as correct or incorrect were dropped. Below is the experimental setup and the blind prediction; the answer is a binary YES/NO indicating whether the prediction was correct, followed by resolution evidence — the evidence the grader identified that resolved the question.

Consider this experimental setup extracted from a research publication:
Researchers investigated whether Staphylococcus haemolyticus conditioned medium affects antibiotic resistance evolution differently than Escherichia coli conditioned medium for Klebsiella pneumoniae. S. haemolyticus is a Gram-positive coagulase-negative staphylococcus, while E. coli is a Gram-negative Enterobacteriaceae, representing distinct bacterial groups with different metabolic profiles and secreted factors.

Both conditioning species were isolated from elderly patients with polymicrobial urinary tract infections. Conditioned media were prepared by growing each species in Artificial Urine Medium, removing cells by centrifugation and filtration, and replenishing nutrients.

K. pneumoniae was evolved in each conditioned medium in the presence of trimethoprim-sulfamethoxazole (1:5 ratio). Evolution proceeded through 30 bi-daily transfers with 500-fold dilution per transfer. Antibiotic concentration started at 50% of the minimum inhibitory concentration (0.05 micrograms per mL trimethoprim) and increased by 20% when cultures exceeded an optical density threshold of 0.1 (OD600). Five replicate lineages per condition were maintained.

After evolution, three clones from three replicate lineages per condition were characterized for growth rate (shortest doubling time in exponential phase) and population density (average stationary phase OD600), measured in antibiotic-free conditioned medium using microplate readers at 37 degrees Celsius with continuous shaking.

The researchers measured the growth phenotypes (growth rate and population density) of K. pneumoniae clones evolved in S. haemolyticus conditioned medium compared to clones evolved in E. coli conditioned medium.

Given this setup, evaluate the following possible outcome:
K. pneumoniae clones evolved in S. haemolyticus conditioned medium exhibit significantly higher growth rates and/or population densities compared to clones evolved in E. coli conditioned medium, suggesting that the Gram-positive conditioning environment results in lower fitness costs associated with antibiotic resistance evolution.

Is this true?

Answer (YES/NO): NO